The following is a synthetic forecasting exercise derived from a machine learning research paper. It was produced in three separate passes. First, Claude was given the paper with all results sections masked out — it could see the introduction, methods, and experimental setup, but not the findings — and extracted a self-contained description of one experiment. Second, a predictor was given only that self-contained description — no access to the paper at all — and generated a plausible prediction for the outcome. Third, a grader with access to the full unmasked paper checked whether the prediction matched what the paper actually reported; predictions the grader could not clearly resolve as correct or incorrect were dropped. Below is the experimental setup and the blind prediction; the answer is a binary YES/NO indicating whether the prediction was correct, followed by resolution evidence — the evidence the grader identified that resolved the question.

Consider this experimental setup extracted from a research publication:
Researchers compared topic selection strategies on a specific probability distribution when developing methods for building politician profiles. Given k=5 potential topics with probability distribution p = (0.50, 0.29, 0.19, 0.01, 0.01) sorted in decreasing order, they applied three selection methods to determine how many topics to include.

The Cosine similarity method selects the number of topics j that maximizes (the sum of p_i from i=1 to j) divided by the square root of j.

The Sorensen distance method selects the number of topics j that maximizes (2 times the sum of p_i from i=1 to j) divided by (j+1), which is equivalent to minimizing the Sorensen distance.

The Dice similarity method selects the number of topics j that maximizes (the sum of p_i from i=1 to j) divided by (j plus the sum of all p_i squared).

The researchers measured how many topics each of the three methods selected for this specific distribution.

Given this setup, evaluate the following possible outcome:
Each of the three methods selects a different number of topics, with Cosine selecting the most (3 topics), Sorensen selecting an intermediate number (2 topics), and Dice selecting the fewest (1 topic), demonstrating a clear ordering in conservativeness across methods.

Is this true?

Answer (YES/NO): YES